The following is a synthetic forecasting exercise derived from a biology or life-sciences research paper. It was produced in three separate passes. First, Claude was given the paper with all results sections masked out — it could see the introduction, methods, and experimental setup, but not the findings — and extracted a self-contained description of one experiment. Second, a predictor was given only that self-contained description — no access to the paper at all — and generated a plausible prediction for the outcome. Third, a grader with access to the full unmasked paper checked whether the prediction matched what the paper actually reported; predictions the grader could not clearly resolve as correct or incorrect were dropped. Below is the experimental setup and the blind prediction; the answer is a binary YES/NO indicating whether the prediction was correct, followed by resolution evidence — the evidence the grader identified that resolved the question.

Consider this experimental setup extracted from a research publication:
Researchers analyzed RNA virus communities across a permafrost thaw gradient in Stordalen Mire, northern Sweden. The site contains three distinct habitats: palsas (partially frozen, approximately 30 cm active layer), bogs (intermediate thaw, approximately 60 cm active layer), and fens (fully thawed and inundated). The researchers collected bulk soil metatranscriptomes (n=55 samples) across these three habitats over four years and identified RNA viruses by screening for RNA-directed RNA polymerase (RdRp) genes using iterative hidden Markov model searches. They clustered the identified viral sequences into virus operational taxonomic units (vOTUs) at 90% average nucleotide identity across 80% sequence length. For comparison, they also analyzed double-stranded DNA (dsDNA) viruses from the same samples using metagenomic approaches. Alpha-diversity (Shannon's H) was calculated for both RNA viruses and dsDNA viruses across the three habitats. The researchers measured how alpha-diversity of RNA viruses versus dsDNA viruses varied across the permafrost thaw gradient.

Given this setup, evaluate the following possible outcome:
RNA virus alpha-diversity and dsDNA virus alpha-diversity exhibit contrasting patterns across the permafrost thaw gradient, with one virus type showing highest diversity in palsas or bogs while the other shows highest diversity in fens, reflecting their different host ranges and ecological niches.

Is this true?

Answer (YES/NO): YES